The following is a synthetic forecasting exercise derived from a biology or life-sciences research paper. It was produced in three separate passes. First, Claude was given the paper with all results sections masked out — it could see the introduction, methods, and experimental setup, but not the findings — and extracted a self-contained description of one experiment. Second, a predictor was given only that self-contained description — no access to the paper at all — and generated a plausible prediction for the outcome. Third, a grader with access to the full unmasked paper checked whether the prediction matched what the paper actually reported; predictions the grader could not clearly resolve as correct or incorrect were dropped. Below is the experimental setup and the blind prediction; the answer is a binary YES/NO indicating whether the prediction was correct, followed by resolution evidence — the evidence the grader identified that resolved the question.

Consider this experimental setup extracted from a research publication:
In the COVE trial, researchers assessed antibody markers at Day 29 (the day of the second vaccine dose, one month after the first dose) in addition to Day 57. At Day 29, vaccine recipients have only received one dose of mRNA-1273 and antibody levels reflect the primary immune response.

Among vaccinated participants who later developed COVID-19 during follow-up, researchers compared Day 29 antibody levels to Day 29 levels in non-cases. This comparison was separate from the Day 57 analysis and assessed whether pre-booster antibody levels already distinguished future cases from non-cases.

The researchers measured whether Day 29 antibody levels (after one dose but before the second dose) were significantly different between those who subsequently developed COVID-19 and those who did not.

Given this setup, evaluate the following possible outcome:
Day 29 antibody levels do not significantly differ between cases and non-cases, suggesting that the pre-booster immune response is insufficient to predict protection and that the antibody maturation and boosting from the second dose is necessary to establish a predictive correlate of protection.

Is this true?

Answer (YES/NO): NO